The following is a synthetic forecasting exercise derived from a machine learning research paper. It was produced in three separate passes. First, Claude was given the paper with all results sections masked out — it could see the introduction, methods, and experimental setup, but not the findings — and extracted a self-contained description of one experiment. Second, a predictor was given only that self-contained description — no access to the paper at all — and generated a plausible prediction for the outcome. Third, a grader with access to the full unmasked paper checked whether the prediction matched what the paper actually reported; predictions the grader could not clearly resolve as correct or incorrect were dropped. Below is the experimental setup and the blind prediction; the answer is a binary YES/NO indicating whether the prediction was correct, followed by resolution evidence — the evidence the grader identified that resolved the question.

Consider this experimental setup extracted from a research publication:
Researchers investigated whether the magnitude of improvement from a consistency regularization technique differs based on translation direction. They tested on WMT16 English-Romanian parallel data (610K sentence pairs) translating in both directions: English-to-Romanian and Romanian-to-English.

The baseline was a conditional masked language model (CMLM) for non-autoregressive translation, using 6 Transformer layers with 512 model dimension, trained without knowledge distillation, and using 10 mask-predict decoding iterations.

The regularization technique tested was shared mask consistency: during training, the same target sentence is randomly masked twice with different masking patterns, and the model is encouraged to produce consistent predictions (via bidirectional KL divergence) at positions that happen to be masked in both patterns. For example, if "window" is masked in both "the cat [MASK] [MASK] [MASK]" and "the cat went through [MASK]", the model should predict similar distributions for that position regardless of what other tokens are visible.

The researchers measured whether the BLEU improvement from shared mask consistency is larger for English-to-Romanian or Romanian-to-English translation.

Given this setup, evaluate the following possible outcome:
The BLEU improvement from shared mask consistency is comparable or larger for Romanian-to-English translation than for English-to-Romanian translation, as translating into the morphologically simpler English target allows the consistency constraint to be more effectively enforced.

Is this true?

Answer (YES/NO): YES